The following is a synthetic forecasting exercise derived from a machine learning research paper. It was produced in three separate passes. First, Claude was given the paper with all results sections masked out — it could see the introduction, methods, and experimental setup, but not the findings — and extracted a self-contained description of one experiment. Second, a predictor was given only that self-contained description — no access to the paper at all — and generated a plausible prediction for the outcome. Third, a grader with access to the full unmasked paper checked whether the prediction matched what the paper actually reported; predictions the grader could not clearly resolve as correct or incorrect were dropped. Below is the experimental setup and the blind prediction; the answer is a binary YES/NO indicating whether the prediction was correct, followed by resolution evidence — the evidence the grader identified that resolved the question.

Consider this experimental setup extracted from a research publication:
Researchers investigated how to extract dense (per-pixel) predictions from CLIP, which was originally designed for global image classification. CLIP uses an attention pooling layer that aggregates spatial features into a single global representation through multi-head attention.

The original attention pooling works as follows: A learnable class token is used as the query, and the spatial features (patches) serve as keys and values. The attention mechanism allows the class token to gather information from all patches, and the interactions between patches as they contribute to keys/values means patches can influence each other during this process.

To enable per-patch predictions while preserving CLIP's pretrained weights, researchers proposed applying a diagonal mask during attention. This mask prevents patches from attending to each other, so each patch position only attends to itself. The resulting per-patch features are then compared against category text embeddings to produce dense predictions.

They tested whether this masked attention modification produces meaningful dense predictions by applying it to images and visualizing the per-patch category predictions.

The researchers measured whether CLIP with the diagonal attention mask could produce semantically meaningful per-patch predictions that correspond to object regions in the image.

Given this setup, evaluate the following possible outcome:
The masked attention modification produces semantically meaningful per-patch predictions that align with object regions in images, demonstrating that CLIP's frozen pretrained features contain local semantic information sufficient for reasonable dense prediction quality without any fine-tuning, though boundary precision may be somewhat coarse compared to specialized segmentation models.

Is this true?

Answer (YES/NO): YES